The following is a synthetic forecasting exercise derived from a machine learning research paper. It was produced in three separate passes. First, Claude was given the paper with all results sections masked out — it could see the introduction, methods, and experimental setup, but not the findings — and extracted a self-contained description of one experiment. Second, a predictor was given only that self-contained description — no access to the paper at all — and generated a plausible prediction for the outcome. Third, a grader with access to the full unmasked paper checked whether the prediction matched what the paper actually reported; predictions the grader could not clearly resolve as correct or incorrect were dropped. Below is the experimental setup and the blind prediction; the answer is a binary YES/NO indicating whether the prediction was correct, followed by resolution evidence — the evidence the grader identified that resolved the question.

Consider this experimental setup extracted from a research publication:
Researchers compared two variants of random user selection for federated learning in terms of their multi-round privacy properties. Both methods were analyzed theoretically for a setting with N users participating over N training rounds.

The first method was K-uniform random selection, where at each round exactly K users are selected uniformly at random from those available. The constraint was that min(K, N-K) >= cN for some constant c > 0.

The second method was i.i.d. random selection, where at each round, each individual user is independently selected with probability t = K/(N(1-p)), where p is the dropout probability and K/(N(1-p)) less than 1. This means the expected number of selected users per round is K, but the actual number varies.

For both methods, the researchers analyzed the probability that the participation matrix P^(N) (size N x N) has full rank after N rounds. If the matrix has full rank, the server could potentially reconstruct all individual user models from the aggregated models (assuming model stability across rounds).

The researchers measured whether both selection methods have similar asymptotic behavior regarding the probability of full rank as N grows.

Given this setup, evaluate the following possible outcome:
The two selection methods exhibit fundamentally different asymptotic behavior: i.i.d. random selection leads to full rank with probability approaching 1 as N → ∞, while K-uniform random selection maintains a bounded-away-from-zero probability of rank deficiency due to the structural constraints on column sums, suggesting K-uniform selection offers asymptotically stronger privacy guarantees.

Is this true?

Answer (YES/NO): NO